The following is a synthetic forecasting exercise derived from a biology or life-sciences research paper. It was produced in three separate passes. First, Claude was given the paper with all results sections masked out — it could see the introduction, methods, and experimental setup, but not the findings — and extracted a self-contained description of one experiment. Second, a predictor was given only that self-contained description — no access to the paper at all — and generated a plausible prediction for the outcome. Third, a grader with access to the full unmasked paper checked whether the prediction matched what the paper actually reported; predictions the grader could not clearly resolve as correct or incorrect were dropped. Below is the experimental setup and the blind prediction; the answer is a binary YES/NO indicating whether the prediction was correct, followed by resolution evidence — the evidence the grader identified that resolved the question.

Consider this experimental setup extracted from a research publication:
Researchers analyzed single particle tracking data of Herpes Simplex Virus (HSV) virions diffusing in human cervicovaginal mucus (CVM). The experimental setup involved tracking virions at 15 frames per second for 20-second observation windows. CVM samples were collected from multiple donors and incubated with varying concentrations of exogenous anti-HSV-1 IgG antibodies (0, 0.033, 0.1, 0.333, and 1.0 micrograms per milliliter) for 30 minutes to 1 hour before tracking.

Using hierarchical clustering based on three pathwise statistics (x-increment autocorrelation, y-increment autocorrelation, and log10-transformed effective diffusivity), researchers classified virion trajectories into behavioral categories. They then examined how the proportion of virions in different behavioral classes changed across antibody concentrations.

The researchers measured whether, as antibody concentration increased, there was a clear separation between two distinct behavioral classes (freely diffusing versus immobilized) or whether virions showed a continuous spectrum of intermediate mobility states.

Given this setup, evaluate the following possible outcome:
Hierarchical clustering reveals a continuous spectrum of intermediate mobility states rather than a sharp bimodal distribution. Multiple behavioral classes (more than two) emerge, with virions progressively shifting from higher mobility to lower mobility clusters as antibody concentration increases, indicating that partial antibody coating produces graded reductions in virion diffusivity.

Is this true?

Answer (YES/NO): NO